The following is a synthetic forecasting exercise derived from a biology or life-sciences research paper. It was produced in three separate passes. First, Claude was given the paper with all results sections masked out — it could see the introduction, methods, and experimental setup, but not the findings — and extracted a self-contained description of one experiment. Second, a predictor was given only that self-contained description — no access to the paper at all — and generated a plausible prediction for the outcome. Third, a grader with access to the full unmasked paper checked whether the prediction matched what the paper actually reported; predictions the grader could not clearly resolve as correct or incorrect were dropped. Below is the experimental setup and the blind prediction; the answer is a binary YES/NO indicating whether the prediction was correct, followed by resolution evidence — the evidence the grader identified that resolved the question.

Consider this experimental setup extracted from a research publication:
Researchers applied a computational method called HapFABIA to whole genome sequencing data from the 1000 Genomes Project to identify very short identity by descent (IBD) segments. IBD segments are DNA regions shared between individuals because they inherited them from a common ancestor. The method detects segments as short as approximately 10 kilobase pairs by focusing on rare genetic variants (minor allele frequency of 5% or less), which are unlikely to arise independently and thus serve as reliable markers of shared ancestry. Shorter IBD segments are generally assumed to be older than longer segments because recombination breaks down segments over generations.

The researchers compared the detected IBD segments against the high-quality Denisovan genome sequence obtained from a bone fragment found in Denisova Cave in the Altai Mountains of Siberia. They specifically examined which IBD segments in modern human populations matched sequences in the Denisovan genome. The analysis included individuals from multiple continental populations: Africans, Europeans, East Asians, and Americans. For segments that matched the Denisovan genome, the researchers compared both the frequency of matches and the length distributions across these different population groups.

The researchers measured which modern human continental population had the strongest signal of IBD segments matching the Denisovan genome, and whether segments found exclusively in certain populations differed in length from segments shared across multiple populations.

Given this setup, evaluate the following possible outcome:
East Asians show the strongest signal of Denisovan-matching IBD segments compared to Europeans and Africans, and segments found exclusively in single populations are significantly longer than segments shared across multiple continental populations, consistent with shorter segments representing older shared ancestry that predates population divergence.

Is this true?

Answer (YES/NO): YES